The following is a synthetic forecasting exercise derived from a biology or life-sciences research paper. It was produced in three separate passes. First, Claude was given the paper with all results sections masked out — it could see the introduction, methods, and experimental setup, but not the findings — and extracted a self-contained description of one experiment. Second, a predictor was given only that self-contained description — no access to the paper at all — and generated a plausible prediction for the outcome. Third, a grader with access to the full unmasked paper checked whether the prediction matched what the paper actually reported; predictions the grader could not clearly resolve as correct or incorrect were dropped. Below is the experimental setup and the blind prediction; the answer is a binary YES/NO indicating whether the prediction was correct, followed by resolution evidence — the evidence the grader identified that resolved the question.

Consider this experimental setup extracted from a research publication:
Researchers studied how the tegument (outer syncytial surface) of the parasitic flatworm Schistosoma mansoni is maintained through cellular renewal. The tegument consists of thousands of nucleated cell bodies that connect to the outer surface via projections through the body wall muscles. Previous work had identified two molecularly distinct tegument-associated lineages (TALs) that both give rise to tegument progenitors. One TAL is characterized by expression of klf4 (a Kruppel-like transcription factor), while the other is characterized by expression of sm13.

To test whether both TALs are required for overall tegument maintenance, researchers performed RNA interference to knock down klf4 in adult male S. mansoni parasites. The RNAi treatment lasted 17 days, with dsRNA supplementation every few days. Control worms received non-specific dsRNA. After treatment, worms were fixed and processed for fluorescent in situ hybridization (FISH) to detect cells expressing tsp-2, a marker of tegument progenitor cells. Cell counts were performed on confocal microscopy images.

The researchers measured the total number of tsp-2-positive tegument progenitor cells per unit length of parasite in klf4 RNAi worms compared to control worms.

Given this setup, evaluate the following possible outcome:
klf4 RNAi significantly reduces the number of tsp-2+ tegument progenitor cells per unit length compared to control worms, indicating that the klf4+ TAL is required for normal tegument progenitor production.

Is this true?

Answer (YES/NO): NO